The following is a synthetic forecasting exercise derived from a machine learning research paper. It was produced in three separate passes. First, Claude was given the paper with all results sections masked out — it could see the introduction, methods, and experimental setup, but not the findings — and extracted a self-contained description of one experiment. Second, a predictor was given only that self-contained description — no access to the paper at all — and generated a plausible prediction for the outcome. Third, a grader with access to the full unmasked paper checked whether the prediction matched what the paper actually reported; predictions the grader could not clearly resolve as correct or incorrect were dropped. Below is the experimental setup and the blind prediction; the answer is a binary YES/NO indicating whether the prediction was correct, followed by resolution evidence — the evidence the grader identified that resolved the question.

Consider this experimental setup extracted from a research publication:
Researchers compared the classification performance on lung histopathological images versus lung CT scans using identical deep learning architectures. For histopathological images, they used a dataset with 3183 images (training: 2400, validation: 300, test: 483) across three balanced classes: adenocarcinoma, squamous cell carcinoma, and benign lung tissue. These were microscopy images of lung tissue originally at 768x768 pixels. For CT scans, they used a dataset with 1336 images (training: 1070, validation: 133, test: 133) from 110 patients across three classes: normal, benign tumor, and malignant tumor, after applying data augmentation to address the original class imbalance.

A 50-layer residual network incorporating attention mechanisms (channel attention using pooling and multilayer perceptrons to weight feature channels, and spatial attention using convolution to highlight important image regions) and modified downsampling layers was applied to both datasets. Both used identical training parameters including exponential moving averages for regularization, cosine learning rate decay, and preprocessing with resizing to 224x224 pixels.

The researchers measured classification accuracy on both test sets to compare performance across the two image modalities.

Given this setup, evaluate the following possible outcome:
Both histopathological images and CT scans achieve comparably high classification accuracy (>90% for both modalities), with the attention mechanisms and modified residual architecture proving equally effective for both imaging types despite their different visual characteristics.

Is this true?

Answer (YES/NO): YES